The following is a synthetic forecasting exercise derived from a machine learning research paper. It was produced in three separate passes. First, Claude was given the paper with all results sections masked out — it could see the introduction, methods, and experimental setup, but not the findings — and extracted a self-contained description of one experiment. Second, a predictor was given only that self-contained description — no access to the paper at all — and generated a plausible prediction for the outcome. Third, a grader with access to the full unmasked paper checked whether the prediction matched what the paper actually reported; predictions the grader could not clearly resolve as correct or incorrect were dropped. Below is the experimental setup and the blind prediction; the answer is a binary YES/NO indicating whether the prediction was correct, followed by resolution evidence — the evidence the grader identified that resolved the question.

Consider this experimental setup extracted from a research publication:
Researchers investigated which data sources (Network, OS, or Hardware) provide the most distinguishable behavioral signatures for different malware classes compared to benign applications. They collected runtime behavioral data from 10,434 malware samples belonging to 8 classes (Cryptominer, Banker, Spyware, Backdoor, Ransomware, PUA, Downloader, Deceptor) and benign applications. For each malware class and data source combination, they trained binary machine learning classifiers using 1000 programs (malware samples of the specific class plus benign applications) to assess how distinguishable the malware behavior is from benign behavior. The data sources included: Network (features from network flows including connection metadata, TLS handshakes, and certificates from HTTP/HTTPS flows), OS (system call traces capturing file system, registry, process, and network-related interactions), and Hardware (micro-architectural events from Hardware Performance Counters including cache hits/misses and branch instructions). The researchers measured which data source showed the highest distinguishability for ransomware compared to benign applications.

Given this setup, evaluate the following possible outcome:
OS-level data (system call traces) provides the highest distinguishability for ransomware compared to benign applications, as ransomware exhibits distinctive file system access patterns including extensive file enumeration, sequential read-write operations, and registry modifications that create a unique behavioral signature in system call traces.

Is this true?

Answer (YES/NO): NO